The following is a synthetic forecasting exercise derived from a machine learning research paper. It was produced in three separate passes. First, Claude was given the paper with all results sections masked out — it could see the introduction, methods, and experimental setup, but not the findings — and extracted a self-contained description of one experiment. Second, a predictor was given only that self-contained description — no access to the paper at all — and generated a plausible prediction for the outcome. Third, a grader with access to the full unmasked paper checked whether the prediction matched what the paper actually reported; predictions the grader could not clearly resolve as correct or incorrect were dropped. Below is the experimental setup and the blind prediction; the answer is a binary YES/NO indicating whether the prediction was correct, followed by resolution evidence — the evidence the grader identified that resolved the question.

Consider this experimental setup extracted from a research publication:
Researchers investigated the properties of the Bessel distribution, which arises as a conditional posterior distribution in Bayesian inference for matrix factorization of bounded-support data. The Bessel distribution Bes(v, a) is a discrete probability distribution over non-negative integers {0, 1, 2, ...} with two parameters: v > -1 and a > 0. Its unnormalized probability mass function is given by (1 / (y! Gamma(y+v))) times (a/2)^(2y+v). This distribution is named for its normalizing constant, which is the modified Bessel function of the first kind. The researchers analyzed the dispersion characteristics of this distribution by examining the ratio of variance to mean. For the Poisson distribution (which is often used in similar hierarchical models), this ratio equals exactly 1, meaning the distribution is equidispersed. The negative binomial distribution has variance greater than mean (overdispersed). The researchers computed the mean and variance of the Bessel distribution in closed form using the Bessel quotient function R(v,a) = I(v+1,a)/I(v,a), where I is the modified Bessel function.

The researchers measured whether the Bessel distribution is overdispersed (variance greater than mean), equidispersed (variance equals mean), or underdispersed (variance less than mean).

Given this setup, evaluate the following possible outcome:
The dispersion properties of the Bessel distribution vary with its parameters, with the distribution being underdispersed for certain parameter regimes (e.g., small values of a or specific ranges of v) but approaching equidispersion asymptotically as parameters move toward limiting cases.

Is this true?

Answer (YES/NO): NO